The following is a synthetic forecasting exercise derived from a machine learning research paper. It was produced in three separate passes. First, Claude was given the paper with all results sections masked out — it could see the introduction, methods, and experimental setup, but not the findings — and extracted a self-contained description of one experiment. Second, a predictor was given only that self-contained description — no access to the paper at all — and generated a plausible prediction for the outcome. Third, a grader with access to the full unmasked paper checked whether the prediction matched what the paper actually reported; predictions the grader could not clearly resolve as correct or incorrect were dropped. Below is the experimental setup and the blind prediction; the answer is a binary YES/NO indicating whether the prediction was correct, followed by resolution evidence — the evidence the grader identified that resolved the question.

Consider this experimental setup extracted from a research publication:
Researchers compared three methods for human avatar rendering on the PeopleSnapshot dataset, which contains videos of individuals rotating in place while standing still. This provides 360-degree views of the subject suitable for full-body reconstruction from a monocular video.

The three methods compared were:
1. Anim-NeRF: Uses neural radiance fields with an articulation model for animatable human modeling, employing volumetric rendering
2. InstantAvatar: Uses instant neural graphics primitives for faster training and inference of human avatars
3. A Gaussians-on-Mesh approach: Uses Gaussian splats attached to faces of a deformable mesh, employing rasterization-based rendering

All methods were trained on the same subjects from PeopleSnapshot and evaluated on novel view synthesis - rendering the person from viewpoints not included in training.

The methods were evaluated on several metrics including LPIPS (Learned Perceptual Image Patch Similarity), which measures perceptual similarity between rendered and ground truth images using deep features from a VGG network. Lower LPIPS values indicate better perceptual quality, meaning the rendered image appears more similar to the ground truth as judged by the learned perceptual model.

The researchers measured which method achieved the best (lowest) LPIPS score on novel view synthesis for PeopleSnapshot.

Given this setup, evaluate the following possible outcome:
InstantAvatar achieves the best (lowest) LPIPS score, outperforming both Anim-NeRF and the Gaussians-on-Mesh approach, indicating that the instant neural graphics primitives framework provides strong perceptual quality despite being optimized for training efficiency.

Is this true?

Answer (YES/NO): NO